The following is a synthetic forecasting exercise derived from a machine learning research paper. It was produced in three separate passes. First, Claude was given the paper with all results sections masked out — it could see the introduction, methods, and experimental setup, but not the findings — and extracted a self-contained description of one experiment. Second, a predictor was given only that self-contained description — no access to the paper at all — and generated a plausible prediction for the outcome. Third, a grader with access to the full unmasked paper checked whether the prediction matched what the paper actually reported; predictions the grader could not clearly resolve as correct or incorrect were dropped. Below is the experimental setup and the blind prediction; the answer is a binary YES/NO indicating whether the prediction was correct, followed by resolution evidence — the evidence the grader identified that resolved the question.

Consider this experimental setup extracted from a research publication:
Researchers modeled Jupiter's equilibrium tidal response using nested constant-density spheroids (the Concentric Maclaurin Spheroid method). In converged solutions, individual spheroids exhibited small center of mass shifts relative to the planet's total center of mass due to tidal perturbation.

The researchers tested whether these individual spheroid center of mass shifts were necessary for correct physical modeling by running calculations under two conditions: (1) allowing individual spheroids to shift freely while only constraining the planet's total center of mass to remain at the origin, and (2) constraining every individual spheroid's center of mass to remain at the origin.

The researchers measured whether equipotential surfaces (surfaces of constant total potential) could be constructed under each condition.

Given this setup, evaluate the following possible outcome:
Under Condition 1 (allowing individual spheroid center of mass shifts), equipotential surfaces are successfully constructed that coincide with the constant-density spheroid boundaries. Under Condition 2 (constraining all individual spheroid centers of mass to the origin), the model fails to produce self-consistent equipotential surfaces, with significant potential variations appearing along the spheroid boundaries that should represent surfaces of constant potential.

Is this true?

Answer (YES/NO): YES